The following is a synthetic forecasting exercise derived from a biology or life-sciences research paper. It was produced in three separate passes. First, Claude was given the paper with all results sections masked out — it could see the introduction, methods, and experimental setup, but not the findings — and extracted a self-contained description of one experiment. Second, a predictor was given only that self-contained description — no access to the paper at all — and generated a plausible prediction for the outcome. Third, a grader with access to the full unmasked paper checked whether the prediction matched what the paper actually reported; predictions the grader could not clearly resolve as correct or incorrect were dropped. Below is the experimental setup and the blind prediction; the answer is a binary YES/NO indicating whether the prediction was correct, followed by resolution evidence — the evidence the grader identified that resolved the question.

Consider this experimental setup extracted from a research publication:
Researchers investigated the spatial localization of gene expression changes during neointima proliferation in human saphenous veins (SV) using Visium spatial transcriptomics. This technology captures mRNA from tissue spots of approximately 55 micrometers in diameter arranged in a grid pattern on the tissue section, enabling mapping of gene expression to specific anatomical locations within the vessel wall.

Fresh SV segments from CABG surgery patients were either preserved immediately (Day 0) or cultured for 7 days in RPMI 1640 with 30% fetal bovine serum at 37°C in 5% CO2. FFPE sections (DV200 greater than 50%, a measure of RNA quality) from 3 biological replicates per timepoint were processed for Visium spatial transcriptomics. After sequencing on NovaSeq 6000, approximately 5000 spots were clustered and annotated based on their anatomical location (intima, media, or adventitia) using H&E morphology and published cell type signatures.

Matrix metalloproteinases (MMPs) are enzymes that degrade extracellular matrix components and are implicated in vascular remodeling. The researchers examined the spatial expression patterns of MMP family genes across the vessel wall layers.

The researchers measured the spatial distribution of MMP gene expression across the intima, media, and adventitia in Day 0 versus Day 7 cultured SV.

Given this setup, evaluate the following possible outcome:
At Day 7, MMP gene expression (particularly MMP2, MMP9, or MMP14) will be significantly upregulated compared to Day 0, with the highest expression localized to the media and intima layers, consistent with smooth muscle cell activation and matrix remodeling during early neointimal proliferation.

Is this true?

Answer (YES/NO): NO